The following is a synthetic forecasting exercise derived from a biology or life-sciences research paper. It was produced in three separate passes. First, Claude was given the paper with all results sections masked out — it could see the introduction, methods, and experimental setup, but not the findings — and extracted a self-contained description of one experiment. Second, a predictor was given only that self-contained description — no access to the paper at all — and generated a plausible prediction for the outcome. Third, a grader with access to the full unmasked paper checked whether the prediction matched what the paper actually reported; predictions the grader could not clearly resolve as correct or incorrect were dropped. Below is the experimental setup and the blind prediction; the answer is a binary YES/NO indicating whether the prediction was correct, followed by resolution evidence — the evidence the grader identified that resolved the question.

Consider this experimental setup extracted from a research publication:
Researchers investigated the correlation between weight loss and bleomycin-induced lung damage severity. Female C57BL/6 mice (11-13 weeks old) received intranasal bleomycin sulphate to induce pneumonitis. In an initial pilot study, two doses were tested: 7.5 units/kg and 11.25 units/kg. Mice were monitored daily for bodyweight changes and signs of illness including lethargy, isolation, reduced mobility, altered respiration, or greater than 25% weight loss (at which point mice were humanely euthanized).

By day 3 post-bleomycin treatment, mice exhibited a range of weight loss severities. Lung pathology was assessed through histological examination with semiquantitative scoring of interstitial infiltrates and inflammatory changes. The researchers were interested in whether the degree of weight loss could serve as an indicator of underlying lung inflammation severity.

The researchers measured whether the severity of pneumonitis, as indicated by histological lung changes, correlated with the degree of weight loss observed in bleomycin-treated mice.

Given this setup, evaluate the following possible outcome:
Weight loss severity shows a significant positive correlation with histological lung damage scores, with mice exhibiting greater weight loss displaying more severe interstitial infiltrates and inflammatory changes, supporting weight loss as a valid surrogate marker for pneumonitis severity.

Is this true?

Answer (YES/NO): YES